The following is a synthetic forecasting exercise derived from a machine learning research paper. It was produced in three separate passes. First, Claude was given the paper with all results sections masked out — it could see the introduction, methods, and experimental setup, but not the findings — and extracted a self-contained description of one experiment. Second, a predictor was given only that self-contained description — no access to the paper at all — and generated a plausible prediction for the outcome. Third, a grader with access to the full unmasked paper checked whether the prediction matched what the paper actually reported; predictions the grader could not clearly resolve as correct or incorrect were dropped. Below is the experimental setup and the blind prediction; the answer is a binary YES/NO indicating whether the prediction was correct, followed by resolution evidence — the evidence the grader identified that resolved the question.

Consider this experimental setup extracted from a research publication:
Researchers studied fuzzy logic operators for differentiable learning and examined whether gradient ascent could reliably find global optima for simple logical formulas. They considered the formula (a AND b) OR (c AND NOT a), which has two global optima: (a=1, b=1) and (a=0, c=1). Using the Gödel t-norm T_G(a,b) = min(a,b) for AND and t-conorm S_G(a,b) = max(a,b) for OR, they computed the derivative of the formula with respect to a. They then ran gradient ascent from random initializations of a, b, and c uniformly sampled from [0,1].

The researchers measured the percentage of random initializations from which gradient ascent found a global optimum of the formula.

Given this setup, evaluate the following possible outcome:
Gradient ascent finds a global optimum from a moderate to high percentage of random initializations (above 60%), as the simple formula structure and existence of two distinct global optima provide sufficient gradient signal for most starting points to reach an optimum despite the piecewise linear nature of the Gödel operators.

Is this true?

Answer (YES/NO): YES